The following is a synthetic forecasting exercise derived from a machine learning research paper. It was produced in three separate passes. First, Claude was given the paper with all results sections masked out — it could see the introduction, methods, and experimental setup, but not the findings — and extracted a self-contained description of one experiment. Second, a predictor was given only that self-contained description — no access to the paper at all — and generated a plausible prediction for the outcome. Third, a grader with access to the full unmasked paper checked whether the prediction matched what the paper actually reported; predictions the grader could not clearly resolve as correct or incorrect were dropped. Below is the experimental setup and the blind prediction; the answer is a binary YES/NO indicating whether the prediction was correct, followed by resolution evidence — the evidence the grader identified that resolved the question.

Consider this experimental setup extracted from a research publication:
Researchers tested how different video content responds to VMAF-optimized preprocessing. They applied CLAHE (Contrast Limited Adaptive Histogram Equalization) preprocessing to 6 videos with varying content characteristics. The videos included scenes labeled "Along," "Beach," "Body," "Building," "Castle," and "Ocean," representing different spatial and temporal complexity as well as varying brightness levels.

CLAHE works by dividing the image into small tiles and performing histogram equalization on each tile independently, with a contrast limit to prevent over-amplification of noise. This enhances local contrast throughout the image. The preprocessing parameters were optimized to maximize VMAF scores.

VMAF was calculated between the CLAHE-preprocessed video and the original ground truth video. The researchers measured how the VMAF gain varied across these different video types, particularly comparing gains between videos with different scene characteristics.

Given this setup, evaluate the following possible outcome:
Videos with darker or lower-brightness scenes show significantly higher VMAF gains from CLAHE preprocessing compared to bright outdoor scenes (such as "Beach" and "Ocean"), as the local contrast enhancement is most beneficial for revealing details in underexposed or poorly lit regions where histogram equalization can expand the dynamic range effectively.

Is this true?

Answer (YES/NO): NO